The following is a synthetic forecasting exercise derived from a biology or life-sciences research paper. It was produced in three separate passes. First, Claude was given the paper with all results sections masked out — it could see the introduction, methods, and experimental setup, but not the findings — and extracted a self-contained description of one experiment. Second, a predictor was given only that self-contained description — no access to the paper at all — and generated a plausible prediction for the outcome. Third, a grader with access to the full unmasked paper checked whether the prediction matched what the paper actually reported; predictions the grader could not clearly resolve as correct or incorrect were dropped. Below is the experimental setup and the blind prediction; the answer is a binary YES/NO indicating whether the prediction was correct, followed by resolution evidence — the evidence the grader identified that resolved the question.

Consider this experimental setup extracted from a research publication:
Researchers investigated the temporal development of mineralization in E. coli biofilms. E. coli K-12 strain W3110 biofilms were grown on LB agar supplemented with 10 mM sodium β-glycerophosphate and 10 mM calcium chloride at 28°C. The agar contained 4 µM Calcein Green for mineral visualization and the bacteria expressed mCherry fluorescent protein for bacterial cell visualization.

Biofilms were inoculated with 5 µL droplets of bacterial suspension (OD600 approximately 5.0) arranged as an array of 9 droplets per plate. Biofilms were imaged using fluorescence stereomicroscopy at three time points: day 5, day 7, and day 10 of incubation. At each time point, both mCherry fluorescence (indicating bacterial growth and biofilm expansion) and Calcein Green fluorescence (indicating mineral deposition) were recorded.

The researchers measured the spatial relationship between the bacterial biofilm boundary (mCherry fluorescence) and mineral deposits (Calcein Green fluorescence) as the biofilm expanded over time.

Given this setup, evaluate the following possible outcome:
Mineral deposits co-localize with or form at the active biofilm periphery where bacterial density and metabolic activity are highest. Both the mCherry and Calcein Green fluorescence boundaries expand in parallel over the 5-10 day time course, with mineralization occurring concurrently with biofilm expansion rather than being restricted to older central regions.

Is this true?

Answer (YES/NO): NO